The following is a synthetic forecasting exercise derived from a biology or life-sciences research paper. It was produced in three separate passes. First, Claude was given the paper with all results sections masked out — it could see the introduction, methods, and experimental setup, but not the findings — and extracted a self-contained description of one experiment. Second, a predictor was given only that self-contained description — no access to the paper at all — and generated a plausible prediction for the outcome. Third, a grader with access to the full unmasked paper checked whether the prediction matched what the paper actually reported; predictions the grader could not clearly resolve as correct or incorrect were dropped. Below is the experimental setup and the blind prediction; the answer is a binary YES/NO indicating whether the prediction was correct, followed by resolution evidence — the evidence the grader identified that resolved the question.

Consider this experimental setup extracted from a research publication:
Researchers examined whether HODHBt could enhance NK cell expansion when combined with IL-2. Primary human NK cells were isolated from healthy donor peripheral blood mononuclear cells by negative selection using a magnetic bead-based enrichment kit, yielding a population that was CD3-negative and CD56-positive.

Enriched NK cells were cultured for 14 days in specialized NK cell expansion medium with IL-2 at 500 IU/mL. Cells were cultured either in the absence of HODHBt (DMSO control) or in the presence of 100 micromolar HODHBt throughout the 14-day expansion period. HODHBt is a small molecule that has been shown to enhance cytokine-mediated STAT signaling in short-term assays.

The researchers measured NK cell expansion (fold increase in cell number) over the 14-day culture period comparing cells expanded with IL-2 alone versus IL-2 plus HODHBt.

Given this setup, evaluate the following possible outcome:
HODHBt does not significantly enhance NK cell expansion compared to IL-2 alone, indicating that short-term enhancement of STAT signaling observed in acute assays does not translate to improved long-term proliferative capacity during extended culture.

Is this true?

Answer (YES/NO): YES